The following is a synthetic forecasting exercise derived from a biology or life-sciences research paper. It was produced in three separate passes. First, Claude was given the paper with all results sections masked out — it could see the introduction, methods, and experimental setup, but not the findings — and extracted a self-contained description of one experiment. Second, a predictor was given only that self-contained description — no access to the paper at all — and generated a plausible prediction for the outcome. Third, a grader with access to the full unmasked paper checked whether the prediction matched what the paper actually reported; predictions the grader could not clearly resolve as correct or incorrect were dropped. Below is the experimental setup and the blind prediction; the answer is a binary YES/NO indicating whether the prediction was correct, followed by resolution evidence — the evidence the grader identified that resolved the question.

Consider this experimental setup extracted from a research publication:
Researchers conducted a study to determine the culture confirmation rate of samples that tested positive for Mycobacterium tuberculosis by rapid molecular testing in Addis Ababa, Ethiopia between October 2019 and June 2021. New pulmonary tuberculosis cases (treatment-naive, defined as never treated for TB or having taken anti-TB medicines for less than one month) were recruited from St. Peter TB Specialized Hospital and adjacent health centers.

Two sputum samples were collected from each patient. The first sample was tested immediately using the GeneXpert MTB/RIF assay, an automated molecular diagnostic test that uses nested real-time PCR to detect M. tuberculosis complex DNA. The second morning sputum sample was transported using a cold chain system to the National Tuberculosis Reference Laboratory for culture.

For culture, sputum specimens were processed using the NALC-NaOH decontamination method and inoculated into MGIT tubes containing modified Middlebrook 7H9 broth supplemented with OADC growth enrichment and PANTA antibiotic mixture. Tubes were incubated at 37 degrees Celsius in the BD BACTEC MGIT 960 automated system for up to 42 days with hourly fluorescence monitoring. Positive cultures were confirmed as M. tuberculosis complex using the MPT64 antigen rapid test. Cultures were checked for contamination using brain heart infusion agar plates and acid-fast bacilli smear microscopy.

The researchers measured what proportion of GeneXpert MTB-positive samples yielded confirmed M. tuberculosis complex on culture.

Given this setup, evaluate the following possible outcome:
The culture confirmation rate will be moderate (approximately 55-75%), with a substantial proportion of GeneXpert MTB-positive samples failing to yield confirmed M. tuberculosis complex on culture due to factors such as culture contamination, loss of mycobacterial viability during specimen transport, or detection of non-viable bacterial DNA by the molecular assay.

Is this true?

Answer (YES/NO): YES